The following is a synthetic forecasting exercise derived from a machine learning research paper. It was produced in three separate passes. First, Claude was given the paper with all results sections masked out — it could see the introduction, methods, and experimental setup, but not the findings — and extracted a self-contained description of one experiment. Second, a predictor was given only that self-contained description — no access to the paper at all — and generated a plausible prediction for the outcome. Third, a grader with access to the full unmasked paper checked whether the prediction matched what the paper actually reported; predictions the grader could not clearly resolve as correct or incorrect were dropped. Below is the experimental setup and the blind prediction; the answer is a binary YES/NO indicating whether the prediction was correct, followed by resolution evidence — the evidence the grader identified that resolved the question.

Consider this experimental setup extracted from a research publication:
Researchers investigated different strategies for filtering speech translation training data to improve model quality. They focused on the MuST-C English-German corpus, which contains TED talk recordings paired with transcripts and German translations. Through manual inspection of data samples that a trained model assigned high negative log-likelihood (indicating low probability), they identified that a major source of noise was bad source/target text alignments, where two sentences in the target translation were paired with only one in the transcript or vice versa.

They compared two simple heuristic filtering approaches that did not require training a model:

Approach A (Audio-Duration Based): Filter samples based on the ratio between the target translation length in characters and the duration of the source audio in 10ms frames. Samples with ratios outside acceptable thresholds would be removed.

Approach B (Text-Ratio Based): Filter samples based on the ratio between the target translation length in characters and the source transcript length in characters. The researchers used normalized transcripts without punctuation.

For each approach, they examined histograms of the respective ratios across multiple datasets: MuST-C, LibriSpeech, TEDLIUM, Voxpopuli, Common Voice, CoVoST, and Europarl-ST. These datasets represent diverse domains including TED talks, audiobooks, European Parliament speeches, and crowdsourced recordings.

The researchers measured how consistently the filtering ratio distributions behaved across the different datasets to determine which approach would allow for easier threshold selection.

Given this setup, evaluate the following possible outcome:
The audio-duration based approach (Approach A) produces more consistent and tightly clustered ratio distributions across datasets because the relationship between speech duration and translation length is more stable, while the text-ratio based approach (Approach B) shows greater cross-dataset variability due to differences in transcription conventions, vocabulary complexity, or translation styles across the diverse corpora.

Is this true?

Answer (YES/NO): NO